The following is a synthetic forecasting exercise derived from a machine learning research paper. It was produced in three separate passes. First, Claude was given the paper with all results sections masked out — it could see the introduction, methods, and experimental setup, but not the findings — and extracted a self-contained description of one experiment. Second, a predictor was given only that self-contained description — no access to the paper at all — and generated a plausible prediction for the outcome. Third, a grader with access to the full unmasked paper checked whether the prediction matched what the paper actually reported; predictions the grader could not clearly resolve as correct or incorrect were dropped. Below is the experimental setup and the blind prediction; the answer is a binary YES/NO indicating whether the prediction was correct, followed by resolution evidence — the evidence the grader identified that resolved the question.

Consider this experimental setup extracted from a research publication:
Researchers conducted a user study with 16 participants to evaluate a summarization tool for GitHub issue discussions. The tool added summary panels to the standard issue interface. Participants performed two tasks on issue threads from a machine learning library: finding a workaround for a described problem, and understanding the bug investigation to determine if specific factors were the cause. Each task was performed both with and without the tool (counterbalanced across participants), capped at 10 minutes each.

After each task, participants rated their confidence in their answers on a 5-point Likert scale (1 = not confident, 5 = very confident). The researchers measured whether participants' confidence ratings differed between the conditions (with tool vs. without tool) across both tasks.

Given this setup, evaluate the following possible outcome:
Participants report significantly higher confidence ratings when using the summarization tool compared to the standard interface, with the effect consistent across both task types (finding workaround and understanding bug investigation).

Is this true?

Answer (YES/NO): NO